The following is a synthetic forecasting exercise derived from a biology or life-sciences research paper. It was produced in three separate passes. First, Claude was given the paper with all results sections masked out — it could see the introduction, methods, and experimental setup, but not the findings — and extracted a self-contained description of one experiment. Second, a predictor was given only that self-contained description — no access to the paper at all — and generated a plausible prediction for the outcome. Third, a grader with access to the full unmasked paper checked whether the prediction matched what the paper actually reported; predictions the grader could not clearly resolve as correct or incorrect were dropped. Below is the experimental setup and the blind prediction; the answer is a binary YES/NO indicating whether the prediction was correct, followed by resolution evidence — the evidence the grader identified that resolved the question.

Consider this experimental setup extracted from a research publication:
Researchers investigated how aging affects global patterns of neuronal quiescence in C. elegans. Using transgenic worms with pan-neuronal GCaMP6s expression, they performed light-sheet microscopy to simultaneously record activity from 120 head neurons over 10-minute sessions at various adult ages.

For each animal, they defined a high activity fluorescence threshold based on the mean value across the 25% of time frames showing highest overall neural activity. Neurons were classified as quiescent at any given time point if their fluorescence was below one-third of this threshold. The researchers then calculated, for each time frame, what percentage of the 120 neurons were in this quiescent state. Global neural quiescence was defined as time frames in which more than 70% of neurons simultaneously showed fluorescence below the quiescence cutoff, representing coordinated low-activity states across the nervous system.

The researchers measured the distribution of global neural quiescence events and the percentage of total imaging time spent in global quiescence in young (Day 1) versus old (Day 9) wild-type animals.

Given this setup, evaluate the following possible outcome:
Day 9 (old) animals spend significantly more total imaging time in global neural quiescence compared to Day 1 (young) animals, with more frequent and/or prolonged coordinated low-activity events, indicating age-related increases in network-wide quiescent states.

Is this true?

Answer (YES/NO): YES